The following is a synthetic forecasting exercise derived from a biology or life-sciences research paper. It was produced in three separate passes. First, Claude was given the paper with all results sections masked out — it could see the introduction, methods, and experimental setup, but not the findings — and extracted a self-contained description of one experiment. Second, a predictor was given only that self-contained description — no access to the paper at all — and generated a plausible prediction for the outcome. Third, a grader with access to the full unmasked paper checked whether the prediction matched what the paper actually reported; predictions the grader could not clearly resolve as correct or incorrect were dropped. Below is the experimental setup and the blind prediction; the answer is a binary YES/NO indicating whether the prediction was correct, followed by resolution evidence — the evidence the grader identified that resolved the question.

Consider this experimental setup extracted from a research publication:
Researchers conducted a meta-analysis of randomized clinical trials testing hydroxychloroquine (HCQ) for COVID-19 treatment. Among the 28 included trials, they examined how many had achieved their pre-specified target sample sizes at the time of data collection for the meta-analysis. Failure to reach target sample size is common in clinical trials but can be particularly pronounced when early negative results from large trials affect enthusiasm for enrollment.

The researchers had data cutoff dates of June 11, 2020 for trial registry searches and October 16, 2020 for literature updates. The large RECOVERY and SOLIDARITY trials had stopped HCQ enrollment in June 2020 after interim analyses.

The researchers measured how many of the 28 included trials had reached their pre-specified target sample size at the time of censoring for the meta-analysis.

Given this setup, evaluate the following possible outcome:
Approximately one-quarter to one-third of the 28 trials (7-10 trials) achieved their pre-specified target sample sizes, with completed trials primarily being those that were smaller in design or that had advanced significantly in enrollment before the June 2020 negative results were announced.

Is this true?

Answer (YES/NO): NO